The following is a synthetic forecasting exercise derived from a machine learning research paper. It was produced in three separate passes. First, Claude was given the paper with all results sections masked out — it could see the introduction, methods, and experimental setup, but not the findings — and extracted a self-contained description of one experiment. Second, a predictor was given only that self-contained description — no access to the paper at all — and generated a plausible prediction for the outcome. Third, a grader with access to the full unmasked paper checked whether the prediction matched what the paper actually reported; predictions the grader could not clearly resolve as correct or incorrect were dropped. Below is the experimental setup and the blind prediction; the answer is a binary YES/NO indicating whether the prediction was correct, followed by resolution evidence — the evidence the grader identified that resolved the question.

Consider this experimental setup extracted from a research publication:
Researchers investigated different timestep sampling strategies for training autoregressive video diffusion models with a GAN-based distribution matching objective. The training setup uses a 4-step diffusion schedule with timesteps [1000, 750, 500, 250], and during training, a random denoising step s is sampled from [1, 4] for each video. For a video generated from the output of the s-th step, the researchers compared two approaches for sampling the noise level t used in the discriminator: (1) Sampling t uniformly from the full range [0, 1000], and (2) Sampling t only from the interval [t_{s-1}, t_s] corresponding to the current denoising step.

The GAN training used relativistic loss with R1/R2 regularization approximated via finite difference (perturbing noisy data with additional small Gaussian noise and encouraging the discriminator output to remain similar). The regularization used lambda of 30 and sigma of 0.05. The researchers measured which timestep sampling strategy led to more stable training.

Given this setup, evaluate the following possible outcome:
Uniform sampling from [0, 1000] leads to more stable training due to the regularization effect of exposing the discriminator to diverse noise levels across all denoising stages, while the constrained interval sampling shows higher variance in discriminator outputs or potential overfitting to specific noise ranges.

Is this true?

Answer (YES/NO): NO